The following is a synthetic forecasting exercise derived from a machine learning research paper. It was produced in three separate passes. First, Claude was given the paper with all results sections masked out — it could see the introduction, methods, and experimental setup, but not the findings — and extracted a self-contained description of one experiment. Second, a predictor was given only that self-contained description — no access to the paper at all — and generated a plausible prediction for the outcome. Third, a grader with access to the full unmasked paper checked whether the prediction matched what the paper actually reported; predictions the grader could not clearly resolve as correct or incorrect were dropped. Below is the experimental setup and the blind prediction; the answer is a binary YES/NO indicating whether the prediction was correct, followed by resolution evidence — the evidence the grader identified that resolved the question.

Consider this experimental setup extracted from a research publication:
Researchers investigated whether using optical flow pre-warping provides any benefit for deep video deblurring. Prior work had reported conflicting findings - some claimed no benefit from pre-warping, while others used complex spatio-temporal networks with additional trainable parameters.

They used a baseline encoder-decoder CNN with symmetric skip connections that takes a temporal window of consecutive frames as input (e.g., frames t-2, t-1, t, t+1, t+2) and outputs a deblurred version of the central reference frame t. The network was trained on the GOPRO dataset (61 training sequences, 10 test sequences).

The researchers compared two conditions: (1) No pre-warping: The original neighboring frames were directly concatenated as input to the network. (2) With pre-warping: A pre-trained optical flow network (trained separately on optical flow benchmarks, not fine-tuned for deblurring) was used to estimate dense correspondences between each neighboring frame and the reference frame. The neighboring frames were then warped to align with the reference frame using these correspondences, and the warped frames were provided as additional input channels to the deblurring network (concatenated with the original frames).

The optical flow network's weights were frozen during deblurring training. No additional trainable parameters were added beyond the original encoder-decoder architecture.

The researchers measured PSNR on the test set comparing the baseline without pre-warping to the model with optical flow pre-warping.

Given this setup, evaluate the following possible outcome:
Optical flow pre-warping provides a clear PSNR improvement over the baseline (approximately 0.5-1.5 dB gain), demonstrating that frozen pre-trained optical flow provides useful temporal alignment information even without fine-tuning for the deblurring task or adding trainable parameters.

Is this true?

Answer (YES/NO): NO